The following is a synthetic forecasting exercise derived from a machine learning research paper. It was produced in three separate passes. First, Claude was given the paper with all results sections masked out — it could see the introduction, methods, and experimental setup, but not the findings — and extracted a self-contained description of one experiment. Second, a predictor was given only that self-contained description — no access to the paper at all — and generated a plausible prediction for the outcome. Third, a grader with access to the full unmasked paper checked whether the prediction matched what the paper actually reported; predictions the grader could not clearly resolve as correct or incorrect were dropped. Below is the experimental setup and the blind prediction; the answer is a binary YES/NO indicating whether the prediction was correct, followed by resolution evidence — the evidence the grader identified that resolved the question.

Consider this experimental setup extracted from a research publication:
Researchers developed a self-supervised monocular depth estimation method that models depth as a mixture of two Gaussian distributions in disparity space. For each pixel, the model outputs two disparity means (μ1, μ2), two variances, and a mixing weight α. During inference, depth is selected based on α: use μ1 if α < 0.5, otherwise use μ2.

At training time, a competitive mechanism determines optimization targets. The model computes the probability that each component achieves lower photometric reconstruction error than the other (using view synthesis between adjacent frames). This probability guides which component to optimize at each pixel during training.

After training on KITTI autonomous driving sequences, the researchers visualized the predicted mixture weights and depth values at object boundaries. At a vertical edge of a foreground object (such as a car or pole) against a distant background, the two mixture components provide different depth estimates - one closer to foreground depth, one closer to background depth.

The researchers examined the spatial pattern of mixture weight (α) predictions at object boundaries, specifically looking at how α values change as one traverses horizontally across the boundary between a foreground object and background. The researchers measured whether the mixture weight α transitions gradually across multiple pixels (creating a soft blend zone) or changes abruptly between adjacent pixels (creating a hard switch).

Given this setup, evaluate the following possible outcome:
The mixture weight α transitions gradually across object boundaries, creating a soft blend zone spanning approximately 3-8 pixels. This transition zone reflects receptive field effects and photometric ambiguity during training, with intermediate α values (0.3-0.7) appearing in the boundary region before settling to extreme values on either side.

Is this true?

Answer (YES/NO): NO